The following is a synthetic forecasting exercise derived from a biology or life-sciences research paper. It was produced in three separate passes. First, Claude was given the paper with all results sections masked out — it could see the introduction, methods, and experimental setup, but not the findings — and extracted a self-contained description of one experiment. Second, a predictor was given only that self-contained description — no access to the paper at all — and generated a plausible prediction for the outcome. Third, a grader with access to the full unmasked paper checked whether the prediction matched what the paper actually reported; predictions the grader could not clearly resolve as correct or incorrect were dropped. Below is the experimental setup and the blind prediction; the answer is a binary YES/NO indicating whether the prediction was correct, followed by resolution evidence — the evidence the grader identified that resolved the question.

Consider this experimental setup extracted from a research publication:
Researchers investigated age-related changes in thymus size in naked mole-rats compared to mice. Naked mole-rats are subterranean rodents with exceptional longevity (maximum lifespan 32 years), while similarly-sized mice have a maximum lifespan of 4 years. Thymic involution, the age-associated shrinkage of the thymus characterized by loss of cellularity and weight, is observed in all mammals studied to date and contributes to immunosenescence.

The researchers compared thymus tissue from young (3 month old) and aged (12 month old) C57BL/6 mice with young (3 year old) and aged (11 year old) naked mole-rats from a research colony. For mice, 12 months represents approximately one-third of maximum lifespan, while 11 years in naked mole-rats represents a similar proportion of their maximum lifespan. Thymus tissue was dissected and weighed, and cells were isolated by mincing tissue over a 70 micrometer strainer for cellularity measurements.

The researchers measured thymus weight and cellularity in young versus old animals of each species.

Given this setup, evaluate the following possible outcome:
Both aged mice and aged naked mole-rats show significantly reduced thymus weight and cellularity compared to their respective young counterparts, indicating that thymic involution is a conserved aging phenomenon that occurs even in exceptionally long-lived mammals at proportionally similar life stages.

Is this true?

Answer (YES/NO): NO